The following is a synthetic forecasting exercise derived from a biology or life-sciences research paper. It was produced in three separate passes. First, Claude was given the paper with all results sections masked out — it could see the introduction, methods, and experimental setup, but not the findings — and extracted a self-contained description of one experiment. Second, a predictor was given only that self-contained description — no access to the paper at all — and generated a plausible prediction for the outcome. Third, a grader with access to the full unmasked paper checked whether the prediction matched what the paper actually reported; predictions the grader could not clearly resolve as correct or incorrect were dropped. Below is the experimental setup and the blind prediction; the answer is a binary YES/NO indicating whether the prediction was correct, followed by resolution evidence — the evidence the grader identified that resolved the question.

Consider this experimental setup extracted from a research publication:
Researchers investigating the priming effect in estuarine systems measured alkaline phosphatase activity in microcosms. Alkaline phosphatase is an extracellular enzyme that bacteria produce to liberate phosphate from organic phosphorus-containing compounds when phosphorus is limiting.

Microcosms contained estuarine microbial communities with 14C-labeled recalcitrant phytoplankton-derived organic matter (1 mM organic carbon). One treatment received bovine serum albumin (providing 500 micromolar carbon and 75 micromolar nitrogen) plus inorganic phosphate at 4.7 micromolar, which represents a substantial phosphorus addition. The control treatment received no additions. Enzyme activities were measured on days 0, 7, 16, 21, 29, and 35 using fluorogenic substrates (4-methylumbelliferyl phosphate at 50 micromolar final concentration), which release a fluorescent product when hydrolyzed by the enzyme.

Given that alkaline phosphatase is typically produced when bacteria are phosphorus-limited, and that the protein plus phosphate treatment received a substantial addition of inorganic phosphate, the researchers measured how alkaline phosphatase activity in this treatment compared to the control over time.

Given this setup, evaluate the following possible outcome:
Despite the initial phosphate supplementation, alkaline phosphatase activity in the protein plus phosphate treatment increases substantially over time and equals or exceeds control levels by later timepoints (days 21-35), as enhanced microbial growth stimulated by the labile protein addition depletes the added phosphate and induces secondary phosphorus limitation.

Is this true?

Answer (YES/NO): NO